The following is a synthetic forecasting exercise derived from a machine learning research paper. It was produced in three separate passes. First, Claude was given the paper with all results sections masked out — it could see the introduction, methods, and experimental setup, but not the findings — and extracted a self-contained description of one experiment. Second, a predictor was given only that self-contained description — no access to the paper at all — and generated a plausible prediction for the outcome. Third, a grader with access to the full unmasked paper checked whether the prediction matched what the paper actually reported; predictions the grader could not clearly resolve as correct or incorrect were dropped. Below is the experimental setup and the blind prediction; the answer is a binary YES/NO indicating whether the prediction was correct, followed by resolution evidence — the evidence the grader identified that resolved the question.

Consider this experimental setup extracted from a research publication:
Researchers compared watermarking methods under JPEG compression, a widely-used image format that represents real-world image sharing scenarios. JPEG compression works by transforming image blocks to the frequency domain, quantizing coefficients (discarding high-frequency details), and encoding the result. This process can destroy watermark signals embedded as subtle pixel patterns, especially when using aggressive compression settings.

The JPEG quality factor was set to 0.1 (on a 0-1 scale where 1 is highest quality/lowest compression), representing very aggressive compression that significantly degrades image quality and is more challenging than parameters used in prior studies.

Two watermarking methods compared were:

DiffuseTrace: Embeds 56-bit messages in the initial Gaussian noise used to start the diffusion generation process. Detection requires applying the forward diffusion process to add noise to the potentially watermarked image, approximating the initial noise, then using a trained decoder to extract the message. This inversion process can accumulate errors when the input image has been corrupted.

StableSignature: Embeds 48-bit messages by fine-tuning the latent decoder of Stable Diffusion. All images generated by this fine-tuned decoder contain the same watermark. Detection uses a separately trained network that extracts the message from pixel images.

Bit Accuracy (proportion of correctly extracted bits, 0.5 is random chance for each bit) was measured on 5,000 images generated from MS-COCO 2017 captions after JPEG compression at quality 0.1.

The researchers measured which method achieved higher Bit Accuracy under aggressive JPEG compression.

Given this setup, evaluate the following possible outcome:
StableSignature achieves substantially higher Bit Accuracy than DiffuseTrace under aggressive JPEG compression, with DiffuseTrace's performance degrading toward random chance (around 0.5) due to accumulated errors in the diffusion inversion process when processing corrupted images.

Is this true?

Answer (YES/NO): NO